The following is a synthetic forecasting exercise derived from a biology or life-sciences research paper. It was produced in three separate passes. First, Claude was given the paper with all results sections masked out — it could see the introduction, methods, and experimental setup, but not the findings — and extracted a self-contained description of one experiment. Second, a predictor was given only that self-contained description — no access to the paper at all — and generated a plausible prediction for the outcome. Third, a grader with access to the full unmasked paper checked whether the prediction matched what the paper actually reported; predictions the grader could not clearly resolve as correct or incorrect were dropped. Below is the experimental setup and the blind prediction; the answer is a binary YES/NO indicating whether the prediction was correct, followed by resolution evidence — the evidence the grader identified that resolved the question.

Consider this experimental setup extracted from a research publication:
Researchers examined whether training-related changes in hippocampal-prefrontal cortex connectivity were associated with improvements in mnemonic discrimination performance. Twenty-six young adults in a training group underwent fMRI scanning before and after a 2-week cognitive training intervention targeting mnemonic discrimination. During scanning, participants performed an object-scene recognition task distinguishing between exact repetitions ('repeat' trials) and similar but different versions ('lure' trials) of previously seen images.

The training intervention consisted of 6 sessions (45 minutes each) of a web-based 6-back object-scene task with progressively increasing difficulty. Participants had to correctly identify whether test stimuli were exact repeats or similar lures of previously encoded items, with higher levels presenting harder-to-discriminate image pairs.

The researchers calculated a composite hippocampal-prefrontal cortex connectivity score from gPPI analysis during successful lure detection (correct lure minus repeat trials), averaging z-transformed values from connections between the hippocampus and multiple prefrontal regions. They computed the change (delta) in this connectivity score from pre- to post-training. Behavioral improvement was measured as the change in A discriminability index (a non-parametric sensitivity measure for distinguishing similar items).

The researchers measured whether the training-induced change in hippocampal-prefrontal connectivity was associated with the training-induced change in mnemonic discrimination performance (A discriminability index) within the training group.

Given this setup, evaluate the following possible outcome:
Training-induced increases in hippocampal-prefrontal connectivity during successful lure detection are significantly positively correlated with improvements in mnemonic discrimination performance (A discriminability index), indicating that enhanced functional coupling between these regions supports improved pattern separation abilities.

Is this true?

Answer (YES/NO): NO